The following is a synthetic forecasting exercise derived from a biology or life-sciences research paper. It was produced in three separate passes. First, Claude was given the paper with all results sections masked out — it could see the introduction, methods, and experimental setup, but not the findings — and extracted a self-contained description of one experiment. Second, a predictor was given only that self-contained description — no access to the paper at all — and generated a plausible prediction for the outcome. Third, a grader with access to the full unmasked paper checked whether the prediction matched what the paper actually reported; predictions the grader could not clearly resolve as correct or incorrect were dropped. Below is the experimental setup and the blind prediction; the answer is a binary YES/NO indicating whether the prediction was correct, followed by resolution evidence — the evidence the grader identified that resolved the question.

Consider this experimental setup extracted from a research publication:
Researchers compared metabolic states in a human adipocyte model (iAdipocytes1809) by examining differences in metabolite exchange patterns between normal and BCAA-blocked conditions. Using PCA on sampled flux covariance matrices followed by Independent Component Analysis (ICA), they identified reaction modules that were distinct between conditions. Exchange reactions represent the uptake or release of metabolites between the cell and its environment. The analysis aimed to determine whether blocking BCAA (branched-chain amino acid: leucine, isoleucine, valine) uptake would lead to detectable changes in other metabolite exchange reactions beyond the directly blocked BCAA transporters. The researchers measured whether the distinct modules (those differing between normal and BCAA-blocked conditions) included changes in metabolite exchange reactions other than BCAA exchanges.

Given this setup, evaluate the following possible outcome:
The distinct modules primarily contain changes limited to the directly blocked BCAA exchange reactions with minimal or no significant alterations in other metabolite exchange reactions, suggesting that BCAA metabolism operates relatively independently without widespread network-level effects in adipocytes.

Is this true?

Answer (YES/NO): NO